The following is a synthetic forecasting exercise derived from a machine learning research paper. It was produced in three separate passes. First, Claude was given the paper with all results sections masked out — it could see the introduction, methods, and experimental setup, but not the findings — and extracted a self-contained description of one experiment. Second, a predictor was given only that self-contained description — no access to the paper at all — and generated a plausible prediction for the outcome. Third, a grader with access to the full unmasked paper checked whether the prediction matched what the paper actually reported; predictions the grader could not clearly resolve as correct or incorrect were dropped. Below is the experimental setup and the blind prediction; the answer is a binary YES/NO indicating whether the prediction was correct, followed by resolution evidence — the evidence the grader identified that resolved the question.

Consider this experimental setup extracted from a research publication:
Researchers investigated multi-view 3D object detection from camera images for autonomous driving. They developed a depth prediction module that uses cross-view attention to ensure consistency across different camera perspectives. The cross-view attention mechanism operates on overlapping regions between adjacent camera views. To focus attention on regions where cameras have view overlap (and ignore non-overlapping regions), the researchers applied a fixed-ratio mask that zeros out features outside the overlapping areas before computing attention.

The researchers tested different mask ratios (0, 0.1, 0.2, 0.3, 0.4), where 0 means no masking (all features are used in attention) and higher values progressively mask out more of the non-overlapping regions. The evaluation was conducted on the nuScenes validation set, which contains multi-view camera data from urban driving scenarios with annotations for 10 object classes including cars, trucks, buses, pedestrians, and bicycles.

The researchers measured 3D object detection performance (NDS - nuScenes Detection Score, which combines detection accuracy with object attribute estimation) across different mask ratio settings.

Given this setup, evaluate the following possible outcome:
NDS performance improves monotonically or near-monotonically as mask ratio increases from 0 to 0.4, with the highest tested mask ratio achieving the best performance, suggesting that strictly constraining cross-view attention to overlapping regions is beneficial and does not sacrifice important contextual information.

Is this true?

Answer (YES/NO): NO